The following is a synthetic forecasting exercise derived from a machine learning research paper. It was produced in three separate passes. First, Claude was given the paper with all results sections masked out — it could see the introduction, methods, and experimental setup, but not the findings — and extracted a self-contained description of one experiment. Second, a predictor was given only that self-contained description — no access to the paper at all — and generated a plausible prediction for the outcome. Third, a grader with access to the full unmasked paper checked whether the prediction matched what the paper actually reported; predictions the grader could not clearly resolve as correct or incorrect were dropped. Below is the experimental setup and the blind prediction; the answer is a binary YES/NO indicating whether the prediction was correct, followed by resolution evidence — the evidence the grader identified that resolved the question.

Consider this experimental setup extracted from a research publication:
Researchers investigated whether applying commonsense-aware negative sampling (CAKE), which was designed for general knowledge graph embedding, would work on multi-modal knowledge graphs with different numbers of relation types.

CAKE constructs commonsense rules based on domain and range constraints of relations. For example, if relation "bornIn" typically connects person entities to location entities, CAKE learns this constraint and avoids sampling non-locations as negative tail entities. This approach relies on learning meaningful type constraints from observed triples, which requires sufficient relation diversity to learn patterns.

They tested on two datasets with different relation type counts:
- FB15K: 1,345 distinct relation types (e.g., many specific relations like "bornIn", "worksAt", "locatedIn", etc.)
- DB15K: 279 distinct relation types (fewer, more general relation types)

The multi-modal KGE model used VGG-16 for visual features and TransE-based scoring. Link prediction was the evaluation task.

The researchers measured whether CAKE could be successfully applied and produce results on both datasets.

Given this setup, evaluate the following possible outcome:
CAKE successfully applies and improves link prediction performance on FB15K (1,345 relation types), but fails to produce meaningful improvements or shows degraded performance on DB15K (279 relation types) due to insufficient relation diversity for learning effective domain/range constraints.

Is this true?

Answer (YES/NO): NO